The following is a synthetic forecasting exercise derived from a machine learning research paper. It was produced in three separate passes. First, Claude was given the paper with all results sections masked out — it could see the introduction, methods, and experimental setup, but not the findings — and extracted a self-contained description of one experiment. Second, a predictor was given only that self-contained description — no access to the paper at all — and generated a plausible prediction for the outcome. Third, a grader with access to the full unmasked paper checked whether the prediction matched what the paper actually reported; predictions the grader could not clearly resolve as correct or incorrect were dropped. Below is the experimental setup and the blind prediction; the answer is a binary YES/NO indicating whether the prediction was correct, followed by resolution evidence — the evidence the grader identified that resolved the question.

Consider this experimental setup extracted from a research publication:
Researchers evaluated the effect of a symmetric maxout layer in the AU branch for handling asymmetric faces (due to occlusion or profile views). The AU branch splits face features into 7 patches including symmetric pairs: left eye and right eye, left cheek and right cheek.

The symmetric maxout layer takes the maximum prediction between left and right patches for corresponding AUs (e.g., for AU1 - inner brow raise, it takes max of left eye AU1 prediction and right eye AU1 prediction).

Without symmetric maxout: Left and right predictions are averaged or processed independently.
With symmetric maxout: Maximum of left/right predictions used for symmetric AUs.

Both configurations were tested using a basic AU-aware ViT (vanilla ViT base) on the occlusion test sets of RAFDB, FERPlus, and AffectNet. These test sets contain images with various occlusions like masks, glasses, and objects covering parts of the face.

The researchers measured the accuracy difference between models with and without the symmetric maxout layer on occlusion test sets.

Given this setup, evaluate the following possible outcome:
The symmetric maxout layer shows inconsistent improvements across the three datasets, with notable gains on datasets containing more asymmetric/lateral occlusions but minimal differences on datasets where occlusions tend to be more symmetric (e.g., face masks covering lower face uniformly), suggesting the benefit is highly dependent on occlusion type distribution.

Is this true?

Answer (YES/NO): NO